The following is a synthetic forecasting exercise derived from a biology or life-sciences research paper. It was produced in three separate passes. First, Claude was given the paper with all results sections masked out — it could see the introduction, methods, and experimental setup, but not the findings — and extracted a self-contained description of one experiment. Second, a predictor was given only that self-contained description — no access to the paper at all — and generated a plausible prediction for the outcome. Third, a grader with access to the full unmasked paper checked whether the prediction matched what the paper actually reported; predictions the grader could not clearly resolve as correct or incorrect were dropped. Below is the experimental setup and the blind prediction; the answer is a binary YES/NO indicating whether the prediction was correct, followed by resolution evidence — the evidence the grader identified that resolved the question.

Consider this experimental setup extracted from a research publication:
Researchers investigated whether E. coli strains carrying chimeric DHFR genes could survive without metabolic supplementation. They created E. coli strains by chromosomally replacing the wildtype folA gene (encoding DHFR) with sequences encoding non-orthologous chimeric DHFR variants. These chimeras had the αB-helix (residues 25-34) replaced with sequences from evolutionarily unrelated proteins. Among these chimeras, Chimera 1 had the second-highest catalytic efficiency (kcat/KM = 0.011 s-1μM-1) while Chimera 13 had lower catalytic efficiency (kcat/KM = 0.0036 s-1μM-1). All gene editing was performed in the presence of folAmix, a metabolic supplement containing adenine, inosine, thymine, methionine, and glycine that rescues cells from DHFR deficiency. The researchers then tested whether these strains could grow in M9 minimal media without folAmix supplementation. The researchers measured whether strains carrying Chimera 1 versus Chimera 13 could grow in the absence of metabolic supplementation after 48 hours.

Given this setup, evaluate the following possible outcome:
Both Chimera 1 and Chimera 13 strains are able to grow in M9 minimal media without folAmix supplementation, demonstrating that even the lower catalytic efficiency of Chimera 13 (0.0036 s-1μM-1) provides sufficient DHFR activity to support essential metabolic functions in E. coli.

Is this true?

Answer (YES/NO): NO